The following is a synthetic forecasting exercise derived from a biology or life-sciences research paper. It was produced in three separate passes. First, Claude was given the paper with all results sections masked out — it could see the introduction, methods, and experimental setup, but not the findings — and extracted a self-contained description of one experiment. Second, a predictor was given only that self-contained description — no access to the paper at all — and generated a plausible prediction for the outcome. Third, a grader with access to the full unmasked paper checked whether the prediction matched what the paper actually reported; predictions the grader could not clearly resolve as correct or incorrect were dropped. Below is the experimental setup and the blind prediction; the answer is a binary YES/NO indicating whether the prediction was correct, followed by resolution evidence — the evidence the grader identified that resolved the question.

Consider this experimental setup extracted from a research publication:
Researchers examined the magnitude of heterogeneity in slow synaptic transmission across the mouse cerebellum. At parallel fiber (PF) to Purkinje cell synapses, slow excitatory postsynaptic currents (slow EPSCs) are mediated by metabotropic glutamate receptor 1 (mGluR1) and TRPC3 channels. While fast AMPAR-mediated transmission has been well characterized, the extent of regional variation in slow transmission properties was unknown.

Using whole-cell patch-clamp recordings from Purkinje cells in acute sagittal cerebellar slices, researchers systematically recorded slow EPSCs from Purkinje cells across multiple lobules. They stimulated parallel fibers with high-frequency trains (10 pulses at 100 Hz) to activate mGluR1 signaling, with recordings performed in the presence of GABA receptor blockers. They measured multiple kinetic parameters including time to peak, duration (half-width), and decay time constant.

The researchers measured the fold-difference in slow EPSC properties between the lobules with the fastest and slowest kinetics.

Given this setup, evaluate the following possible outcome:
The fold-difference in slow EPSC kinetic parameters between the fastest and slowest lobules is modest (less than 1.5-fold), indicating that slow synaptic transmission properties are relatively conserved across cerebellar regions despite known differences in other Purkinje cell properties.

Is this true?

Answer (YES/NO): NO